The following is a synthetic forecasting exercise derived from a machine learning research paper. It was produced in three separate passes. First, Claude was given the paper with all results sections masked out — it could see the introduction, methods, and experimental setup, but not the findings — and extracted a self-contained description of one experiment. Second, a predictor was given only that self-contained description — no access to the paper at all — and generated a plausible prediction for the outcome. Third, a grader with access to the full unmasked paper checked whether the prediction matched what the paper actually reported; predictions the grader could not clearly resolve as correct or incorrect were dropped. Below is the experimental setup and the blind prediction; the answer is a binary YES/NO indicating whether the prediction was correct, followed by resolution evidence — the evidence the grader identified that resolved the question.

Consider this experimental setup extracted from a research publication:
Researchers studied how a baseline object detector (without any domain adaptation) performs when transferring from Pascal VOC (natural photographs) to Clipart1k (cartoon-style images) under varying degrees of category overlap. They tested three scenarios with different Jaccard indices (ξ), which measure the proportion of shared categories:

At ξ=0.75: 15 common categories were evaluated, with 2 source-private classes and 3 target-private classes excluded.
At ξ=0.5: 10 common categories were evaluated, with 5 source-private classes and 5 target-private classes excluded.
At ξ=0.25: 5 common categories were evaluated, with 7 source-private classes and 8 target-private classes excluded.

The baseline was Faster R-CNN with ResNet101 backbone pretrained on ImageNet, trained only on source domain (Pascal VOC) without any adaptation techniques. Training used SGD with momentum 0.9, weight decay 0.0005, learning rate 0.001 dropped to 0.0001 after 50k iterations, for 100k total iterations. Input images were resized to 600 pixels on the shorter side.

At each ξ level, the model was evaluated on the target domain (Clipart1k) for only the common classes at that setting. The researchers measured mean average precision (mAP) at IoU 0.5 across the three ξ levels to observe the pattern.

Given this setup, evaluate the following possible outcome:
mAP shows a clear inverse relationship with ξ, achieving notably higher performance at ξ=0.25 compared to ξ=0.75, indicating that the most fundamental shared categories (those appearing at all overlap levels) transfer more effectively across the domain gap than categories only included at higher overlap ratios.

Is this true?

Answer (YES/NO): YES